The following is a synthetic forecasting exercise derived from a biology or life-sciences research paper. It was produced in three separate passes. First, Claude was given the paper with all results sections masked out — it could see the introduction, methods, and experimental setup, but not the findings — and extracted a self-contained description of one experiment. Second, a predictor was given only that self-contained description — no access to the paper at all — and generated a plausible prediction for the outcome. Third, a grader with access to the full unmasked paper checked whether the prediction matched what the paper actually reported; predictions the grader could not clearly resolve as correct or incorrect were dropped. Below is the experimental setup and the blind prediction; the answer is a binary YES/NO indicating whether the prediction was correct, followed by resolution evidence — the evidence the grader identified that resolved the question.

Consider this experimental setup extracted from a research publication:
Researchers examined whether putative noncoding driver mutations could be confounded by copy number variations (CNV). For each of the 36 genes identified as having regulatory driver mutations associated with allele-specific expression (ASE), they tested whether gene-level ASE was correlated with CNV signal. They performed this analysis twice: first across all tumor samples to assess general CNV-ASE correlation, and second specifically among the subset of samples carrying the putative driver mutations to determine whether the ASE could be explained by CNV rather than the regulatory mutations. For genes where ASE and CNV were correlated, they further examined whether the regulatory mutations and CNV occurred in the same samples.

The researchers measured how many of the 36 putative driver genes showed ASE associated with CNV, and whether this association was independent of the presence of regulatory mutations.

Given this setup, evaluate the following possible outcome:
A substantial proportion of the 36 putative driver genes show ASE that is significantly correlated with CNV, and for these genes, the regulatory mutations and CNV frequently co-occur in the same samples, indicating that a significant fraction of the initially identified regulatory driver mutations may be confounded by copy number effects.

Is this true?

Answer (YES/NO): NO